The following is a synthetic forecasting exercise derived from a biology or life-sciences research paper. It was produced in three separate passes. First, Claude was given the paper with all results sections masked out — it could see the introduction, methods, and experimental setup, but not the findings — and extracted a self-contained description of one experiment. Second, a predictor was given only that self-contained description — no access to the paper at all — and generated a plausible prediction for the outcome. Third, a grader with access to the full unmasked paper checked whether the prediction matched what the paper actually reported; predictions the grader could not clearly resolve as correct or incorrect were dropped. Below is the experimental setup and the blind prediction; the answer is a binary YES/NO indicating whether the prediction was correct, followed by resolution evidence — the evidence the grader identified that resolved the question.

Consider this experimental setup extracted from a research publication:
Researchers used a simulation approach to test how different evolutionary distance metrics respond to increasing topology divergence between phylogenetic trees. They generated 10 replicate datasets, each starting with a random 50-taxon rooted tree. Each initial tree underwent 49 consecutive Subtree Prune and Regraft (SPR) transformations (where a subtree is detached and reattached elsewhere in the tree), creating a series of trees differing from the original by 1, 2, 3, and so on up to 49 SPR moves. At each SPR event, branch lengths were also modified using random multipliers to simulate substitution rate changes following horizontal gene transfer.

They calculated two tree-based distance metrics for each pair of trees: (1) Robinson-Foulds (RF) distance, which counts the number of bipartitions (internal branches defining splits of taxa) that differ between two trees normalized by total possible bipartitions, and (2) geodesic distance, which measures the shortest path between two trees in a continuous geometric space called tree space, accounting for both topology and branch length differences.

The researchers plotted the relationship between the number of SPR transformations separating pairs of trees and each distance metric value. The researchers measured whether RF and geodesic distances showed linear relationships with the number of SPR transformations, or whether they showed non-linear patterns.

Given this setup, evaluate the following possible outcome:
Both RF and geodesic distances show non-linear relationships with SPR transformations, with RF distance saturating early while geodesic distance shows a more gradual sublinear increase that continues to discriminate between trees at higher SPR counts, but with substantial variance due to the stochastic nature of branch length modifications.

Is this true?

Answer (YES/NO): NO